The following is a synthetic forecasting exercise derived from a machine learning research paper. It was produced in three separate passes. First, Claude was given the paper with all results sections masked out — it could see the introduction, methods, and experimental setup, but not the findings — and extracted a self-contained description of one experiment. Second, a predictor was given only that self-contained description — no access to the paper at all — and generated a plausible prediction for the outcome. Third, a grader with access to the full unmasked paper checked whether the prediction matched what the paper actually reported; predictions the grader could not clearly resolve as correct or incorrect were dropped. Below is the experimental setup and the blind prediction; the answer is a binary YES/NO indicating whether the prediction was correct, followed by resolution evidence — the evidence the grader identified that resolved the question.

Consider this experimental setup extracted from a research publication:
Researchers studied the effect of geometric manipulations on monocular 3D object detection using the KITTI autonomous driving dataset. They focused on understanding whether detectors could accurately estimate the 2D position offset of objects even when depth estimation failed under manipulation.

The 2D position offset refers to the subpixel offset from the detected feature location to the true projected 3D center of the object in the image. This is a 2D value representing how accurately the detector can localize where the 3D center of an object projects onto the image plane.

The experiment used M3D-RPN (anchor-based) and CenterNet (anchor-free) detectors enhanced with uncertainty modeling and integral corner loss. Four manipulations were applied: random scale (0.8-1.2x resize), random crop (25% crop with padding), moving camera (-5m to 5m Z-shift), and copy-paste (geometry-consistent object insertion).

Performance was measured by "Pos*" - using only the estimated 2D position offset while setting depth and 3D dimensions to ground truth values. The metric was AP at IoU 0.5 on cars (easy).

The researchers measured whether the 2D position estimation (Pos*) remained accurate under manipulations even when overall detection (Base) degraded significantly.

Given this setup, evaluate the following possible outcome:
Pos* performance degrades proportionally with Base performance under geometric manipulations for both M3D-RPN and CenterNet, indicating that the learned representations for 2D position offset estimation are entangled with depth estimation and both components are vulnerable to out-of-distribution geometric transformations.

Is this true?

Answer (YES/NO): NO